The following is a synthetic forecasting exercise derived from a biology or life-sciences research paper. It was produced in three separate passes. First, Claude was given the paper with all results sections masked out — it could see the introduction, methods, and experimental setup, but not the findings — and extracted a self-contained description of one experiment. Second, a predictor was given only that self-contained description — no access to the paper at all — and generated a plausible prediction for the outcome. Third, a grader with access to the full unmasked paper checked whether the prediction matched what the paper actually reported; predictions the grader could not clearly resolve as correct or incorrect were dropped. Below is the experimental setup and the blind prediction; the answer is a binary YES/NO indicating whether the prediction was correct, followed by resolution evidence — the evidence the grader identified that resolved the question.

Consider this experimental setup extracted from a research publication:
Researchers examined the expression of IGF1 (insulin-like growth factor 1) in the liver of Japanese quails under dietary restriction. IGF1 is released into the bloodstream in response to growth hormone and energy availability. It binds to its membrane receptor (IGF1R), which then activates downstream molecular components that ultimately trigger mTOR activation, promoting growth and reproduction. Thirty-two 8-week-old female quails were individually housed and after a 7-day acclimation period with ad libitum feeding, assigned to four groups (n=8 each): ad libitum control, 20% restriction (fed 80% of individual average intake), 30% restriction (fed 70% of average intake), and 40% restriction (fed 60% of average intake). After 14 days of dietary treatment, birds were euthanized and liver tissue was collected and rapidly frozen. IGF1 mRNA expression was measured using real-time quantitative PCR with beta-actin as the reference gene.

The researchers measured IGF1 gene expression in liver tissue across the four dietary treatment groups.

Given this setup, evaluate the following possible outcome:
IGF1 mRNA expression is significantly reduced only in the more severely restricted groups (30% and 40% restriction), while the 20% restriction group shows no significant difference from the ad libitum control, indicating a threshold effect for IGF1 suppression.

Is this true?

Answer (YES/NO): NO